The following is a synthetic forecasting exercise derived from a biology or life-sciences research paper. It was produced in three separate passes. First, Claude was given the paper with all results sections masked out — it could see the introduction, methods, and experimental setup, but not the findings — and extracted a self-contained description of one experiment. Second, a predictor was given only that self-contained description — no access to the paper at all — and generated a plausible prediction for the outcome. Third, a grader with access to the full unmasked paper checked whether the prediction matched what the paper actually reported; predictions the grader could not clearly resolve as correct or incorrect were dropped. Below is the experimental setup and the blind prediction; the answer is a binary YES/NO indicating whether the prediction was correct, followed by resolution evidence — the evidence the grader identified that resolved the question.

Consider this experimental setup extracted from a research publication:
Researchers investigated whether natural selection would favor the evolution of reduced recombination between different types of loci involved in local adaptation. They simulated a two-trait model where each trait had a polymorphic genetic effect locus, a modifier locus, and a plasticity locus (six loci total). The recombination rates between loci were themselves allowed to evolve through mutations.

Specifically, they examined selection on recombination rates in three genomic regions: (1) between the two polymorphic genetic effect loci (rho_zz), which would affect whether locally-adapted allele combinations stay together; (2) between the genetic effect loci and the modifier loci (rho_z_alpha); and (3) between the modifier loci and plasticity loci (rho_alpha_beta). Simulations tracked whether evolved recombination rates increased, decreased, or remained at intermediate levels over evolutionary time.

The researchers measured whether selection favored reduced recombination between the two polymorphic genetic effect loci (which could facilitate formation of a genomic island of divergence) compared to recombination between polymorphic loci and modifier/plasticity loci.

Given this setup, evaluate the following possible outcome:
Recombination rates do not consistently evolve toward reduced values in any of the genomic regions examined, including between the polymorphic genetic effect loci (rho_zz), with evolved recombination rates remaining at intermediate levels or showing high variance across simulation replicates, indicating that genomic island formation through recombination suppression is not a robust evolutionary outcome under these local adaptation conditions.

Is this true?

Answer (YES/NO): NO